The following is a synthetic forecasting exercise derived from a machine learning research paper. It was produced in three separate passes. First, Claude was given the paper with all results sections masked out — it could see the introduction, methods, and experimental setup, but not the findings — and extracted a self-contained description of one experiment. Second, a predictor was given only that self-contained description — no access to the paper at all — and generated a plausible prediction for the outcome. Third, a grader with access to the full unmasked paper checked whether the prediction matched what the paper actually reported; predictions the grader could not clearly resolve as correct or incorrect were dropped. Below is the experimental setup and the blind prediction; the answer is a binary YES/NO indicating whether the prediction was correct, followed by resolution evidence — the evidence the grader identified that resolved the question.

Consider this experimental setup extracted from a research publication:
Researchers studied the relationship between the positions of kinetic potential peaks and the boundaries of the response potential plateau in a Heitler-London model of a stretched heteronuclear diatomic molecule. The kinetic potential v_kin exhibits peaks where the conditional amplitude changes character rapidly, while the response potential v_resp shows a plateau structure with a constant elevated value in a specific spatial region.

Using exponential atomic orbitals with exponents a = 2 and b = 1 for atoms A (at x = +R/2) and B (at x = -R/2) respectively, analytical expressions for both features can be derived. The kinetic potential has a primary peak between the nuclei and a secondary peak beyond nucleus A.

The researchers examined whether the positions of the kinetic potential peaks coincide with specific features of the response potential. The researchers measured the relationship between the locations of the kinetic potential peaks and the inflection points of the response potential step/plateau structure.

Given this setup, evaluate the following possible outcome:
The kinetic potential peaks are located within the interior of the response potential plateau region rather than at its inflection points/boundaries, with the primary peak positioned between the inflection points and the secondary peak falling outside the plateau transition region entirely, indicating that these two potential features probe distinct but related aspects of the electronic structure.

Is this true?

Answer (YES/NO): NO